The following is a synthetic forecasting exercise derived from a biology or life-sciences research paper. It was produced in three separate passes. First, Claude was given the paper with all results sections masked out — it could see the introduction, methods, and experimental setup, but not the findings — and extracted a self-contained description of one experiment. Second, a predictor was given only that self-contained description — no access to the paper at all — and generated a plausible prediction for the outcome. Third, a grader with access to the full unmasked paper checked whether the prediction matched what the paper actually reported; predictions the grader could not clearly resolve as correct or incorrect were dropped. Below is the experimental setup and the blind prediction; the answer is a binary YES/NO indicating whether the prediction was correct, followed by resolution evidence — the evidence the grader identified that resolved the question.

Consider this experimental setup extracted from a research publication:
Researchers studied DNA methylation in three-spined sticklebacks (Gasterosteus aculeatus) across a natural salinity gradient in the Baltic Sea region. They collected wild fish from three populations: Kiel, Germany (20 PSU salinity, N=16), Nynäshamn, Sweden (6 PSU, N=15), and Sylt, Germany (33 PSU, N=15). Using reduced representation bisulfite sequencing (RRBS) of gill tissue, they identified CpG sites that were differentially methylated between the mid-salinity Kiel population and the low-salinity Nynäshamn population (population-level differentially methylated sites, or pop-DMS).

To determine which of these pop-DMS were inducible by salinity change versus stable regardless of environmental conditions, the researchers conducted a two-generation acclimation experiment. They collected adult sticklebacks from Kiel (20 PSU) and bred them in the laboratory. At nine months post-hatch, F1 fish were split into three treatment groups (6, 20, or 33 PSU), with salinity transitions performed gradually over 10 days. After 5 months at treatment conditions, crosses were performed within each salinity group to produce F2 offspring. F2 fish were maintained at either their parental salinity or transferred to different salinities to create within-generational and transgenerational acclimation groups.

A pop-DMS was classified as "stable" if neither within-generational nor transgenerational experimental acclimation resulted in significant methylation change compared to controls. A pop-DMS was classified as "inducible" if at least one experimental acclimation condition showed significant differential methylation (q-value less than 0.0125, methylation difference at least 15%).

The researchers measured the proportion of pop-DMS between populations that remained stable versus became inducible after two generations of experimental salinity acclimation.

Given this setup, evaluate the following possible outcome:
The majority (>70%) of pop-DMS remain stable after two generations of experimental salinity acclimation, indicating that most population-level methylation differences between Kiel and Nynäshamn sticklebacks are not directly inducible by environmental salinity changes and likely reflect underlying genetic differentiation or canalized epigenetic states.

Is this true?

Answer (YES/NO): NO